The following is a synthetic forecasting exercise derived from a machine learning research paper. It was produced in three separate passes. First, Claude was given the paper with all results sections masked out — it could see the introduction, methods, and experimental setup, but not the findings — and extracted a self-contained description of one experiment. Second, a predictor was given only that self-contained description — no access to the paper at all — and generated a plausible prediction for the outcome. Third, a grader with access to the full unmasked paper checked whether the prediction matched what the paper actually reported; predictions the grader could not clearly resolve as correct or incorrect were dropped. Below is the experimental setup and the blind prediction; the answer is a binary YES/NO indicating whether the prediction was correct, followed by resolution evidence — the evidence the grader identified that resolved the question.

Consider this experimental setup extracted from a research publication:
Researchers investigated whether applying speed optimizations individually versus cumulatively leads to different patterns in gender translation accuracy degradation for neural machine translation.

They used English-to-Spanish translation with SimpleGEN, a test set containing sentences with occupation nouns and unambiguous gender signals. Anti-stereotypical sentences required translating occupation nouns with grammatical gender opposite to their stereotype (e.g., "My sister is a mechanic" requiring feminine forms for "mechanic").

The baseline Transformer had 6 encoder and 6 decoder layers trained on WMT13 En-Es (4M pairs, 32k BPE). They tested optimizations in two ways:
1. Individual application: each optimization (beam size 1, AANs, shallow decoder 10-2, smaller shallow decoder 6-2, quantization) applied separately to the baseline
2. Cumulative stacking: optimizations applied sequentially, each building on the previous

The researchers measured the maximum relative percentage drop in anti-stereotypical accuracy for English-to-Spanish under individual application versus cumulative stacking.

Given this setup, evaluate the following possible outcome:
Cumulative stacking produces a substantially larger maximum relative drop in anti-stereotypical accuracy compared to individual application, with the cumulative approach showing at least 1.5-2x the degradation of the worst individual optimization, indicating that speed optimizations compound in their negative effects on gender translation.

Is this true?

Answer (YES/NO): NO